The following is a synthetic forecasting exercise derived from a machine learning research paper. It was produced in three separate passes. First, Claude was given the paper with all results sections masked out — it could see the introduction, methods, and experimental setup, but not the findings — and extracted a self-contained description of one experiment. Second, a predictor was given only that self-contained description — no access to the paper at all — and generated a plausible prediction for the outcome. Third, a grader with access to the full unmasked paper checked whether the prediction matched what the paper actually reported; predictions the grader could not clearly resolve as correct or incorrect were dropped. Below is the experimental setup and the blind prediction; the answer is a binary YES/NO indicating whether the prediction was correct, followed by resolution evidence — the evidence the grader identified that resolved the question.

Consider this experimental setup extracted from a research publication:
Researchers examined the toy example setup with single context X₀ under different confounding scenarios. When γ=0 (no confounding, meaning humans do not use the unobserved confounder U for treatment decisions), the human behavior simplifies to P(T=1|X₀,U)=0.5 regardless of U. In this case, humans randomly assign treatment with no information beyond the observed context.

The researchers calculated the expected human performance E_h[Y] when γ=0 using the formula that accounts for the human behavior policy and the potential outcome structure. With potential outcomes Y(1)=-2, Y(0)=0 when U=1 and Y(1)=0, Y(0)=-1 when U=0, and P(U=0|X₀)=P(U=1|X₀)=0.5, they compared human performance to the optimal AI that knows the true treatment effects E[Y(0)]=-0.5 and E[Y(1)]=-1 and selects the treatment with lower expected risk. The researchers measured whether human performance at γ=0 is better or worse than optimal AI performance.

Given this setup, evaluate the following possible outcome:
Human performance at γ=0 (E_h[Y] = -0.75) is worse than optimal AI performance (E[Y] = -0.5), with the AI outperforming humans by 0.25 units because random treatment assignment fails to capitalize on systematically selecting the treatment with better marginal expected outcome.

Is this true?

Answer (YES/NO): NO